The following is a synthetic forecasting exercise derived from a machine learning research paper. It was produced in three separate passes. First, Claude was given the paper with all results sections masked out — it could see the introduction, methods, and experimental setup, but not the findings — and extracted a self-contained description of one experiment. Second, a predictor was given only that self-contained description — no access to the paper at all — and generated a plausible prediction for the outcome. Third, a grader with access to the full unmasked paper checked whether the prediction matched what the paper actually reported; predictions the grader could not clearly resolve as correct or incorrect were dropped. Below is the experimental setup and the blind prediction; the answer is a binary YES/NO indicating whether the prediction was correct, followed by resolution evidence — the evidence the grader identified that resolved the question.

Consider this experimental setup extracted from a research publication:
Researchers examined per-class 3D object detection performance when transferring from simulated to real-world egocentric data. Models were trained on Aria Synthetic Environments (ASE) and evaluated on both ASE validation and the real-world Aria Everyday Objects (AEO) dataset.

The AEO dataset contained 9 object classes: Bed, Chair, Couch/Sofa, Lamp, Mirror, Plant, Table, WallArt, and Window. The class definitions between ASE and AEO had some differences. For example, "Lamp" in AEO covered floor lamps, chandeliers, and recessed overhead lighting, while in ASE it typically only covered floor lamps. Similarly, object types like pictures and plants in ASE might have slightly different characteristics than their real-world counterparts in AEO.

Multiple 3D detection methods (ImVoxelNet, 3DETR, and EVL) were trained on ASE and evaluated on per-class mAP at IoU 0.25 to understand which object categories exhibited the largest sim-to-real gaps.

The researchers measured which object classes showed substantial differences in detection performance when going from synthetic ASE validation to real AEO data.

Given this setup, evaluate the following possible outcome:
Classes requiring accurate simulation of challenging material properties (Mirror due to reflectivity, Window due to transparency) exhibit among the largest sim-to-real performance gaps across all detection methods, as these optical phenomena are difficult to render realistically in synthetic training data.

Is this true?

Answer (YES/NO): NO